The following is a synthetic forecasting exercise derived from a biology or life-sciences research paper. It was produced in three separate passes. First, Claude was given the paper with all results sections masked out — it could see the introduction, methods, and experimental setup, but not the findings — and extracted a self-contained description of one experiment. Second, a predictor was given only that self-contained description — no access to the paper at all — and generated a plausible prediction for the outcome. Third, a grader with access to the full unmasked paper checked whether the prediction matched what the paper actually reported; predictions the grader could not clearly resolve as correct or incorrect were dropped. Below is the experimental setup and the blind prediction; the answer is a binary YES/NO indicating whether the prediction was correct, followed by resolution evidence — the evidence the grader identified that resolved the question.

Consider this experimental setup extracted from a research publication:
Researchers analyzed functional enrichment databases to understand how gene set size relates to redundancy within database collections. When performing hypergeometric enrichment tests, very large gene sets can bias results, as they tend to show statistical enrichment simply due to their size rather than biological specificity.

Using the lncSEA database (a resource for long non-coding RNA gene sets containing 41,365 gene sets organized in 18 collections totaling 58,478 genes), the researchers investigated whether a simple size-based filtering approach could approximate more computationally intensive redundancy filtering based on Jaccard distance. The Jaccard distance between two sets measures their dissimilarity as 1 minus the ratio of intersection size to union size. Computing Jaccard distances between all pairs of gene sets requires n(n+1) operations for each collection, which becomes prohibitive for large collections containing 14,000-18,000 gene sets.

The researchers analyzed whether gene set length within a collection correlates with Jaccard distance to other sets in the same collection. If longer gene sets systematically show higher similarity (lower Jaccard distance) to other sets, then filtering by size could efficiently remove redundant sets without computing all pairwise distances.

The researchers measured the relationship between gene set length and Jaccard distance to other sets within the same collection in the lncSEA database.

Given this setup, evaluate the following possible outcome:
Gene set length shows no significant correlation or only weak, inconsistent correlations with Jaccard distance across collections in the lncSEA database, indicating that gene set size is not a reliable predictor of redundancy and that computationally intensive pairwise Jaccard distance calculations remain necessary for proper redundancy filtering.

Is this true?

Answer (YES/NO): NO